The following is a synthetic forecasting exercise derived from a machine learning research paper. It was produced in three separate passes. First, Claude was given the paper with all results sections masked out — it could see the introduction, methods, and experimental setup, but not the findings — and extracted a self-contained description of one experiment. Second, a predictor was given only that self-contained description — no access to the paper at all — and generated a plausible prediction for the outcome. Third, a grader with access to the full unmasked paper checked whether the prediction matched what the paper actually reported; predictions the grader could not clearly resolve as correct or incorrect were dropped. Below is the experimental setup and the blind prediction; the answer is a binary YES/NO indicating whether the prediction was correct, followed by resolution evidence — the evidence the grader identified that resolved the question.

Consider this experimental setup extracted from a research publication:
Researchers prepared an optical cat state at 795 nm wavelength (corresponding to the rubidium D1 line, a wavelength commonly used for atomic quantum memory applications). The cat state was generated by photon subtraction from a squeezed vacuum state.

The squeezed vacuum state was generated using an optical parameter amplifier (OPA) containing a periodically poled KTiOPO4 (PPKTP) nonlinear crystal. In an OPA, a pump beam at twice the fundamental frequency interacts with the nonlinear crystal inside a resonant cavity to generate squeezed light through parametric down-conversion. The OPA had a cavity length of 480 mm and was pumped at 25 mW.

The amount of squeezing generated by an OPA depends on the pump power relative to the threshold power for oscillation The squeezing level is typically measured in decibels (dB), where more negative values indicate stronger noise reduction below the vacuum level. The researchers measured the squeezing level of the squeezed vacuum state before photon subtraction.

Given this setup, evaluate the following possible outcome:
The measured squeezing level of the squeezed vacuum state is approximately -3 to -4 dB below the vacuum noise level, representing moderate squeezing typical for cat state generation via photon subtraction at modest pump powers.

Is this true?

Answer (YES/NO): YES